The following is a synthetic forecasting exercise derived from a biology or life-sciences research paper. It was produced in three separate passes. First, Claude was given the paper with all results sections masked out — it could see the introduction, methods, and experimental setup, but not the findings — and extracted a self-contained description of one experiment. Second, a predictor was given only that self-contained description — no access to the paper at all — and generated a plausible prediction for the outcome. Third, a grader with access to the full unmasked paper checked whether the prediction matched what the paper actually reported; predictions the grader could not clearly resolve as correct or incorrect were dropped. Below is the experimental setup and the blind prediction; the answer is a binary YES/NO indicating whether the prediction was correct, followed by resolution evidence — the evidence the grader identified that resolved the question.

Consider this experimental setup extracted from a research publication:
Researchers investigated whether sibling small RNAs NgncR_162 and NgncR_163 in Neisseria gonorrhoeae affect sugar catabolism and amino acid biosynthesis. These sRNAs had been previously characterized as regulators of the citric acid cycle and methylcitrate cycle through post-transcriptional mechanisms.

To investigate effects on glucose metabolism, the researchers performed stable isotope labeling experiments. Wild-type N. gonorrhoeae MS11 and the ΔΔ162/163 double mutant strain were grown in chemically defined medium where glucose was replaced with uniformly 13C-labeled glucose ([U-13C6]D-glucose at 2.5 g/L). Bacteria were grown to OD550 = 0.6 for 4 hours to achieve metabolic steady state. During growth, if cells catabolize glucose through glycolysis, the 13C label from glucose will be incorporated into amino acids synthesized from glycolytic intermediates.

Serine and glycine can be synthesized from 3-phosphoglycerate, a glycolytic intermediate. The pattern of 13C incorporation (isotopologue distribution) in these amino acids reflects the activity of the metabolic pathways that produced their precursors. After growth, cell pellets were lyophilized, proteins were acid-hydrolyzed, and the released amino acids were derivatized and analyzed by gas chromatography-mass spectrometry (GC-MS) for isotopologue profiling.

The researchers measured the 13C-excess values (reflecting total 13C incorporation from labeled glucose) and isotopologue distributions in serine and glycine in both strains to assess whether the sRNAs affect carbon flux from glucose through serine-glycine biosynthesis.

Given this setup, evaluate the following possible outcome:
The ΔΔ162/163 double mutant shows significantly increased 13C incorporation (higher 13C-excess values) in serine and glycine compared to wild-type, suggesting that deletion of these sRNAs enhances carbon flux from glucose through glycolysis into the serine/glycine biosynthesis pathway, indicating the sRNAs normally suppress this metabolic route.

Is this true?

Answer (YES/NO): NO